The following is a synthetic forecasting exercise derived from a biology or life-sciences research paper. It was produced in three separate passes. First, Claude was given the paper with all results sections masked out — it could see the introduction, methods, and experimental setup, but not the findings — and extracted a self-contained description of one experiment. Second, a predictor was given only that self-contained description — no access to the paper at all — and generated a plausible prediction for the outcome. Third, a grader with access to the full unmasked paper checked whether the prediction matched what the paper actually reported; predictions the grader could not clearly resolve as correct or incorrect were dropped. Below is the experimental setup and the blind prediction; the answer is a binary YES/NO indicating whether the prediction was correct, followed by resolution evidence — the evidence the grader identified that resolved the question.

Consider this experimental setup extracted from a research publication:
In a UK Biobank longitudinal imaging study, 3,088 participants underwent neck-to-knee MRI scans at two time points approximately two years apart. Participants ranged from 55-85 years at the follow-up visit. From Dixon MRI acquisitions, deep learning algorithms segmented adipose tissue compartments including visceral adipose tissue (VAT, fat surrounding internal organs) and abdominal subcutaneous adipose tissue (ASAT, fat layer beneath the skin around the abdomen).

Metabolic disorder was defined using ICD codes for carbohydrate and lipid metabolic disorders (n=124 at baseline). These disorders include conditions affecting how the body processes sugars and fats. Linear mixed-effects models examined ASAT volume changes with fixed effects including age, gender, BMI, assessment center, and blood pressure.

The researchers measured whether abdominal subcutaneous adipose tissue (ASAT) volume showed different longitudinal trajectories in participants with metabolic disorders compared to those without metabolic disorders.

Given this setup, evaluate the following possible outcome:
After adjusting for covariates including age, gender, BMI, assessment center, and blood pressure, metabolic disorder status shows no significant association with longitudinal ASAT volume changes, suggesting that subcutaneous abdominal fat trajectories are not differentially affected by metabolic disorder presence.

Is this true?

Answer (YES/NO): YES